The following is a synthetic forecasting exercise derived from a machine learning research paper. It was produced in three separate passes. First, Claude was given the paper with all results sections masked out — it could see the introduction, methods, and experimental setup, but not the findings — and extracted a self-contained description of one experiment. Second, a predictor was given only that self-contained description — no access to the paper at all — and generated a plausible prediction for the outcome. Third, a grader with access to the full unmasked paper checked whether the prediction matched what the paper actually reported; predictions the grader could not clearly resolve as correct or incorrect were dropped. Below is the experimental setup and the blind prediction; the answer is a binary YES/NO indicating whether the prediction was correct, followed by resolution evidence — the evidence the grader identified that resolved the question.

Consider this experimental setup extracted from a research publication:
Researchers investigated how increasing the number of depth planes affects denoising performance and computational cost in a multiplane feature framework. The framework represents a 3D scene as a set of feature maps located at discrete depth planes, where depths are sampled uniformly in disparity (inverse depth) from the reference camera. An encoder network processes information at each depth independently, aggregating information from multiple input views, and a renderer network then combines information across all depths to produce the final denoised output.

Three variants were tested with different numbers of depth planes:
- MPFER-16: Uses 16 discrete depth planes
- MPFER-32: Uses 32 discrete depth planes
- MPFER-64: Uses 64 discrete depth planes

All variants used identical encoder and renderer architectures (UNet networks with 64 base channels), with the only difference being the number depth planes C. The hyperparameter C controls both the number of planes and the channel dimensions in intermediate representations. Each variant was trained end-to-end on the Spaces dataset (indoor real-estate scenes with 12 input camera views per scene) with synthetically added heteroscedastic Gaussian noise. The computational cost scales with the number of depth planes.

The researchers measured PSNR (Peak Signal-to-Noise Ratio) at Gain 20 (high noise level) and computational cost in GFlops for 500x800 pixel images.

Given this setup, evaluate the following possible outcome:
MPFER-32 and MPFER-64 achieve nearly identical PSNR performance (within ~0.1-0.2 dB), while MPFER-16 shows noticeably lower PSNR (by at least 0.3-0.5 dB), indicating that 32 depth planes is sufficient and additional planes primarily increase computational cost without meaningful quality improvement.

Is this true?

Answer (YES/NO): NO